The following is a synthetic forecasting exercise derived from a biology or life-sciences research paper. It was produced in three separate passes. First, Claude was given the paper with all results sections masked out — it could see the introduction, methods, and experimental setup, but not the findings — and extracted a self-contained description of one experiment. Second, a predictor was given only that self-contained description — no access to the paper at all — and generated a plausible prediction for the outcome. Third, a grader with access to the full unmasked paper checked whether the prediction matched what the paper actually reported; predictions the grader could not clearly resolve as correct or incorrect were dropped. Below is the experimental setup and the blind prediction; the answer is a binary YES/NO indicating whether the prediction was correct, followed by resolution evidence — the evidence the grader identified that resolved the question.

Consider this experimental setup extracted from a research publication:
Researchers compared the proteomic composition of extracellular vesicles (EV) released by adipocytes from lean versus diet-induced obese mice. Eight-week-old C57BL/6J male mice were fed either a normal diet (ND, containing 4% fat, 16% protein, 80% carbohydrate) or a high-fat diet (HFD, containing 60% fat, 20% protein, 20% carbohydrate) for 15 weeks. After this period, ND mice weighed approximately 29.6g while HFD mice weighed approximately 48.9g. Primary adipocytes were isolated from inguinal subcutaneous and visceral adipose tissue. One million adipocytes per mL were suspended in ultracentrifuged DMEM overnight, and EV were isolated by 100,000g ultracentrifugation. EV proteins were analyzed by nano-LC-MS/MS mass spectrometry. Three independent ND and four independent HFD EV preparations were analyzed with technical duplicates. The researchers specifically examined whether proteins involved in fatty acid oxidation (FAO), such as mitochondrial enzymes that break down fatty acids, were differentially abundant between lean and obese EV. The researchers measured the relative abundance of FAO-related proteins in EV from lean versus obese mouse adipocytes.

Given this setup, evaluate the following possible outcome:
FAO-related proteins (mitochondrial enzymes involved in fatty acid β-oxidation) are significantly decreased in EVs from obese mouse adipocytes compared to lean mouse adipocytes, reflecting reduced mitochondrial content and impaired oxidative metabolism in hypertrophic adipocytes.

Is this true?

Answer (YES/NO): NO